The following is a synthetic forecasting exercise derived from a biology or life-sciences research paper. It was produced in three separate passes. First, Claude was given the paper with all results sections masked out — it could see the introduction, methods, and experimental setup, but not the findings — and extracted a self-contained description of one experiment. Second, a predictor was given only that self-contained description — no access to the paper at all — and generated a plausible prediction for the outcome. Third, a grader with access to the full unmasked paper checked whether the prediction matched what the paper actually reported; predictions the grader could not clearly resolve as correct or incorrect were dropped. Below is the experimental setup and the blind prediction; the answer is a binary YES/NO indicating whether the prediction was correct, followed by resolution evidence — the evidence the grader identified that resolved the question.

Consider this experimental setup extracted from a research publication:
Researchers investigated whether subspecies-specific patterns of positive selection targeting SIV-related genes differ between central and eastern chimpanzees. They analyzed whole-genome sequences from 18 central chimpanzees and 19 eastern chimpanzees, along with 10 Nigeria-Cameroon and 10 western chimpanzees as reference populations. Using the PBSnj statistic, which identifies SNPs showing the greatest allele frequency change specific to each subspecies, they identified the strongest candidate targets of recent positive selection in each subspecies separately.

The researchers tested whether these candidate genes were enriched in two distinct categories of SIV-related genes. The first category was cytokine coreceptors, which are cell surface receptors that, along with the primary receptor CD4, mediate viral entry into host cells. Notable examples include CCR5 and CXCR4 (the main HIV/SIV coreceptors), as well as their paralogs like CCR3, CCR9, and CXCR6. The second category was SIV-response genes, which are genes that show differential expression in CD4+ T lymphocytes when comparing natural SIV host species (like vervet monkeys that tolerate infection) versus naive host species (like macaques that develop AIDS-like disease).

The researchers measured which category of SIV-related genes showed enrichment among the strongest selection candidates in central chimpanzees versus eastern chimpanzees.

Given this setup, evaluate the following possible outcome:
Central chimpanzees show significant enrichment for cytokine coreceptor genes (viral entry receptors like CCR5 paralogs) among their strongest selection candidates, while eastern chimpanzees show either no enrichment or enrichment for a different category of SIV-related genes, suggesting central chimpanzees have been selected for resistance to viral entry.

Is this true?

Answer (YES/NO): YES